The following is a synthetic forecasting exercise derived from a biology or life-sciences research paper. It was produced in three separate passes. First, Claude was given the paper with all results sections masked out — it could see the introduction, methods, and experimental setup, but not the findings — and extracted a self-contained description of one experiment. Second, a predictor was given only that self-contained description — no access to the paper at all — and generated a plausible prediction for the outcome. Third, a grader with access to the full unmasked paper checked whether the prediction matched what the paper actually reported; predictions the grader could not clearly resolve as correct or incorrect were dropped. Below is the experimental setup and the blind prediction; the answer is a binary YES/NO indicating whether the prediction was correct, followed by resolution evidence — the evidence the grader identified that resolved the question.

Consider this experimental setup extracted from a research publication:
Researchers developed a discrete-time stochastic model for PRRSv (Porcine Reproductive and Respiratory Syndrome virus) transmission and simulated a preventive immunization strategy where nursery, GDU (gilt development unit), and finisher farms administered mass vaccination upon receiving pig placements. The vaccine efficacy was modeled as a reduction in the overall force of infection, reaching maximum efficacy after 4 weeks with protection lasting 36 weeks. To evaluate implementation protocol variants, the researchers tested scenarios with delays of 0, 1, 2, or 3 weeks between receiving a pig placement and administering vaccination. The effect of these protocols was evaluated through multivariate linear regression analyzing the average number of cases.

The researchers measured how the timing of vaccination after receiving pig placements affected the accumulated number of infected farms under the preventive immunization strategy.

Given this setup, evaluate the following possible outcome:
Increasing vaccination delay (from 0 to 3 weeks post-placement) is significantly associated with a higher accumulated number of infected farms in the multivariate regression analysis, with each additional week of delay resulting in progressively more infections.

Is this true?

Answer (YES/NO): NO